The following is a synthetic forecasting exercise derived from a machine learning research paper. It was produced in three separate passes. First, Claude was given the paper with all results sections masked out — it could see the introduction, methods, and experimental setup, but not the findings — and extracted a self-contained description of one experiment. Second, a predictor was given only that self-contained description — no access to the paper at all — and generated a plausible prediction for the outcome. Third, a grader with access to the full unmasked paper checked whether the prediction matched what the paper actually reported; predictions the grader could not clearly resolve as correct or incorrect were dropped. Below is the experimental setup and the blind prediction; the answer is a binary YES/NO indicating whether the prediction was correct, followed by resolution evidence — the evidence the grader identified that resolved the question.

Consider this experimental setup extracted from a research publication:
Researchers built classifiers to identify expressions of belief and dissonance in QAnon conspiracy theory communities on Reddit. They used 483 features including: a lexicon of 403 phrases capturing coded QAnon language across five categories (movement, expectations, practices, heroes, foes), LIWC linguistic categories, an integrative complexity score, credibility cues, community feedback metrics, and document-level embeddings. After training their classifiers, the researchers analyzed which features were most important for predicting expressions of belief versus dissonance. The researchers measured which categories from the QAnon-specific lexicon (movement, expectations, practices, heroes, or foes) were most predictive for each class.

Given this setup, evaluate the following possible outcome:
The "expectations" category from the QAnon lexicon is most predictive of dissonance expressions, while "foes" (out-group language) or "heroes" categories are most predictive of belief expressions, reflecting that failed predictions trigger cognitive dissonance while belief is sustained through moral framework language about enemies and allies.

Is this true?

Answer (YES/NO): NO